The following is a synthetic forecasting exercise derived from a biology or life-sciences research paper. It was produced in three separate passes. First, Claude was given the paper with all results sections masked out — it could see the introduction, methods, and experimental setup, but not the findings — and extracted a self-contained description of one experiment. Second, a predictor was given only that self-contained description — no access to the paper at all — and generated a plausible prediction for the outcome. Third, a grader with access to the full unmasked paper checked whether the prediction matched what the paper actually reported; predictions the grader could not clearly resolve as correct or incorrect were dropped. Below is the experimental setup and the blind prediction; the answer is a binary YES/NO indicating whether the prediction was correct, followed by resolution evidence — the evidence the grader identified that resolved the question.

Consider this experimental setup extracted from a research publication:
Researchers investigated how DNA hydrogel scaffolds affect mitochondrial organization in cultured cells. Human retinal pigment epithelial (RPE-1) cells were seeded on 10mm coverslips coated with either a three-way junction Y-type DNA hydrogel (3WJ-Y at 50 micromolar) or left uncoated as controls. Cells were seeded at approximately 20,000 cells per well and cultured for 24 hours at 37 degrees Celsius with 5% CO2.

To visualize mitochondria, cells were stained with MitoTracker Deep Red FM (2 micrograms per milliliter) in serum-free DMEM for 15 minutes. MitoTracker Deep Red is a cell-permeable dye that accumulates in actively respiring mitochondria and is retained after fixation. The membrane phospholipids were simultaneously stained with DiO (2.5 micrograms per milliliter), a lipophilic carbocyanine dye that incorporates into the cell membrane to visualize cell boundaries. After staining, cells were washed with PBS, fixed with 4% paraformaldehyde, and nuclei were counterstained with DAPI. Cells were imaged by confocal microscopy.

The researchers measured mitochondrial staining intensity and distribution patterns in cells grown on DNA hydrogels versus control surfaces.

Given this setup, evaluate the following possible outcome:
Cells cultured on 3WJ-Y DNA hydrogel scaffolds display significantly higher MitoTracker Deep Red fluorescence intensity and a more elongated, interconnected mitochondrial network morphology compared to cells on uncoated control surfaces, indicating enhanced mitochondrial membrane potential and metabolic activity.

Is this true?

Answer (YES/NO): NO